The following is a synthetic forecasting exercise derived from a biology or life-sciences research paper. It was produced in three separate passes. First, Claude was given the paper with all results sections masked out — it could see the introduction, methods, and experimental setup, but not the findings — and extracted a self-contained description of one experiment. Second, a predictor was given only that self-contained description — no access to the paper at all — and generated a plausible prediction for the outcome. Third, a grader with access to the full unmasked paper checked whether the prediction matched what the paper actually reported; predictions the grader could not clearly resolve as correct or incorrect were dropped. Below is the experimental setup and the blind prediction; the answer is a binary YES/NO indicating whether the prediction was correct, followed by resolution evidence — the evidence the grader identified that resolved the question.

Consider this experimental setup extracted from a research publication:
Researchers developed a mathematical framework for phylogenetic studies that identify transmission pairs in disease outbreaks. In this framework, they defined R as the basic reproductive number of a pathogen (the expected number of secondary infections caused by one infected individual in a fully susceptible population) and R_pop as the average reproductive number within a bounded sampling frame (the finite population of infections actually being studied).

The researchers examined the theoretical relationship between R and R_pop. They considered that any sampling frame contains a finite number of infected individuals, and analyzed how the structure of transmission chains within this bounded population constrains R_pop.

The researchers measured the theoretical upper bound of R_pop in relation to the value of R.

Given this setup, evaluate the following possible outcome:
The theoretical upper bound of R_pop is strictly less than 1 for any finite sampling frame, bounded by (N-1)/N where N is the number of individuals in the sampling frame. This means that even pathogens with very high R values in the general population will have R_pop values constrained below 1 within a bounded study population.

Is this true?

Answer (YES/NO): NO